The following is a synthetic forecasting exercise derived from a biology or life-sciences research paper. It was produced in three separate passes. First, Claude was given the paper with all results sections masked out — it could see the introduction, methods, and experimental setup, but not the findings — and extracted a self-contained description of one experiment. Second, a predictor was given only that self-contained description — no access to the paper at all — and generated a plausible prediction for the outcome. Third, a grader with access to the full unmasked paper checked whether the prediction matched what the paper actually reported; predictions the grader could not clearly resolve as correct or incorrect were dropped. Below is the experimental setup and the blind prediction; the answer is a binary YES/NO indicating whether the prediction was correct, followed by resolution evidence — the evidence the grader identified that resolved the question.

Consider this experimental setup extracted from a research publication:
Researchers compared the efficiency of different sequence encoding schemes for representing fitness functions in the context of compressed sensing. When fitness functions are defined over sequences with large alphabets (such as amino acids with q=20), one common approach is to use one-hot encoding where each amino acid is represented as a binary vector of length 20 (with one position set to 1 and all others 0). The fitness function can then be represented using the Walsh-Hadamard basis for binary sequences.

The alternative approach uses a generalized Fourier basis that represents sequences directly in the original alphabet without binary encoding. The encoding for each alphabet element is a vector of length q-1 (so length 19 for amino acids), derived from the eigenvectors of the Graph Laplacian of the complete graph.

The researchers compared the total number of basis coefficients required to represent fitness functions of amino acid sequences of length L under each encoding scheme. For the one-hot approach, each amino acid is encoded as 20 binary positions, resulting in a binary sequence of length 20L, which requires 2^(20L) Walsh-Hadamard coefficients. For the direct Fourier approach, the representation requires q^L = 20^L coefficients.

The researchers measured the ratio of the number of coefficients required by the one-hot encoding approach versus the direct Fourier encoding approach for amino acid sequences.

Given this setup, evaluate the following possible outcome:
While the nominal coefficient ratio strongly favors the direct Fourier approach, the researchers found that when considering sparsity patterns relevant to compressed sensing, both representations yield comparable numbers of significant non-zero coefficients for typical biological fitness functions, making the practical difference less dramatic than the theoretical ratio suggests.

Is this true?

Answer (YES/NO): NO